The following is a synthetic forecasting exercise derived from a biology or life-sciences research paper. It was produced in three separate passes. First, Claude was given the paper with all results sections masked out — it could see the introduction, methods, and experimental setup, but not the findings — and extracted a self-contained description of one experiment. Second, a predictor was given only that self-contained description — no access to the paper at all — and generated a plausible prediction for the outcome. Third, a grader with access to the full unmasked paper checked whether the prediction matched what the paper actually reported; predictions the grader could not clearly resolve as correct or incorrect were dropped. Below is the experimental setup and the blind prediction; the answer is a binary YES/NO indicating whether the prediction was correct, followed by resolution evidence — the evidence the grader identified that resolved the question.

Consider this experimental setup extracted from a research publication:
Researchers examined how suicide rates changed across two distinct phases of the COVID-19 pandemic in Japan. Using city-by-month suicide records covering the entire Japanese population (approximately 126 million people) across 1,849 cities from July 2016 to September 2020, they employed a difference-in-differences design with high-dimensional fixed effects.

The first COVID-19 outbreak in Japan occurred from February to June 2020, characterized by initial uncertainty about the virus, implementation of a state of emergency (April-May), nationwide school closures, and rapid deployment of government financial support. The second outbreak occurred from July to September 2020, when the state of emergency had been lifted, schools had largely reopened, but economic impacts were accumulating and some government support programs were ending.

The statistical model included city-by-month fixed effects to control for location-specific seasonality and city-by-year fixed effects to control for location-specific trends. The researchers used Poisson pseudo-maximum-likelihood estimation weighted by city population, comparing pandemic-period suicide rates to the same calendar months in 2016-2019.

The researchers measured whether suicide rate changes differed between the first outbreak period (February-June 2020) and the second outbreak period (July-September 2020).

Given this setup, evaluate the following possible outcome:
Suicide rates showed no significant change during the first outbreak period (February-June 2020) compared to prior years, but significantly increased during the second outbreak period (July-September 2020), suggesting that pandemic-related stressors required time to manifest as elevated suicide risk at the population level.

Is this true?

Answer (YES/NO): NO